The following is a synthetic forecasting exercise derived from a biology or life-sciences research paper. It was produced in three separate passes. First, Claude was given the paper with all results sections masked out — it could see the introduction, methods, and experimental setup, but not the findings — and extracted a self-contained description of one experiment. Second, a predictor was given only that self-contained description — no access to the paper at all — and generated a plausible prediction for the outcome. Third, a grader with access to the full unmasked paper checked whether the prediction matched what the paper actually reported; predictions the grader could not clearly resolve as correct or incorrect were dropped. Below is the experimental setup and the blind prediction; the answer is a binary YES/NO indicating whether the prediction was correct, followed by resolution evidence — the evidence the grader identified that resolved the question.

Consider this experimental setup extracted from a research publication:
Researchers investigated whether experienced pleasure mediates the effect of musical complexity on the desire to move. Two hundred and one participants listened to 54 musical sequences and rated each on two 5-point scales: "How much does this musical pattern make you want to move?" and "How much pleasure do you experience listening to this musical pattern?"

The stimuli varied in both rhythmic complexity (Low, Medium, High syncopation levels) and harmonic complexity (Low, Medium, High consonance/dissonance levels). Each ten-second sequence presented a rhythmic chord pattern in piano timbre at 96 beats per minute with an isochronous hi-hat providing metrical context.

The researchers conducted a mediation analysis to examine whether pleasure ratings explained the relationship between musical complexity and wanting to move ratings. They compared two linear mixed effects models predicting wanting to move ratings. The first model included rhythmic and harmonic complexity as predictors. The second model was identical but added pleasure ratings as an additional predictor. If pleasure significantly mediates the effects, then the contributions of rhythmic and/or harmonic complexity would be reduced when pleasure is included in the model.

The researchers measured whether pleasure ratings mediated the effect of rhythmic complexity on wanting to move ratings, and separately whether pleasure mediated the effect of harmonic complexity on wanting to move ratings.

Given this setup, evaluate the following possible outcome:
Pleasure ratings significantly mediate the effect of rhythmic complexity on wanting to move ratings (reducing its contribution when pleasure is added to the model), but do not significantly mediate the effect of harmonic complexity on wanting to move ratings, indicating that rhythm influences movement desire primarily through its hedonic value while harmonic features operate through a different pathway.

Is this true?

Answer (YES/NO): NO